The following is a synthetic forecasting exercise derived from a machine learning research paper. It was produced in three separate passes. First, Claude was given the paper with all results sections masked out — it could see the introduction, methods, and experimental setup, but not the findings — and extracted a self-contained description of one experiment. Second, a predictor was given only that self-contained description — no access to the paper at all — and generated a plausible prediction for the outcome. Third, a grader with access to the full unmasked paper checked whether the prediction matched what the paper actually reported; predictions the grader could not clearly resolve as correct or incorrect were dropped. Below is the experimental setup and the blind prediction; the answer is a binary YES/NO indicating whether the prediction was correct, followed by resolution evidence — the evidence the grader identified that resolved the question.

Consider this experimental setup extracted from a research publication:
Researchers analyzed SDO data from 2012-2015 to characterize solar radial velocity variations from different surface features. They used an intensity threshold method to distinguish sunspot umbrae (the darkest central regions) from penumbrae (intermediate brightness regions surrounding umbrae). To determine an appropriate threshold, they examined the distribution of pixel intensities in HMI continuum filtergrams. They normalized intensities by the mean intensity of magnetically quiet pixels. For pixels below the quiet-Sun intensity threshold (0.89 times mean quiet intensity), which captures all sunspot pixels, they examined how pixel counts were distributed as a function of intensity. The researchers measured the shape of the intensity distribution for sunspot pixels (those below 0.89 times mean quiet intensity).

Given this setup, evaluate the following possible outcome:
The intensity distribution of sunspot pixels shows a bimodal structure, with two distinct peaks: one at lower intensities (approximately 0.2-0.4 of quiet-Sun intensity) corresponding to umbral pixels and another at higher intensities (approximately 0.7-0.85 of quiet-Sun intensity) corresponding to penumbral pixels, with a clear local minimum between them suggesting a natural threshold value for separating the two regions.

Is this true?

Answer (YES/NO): NO